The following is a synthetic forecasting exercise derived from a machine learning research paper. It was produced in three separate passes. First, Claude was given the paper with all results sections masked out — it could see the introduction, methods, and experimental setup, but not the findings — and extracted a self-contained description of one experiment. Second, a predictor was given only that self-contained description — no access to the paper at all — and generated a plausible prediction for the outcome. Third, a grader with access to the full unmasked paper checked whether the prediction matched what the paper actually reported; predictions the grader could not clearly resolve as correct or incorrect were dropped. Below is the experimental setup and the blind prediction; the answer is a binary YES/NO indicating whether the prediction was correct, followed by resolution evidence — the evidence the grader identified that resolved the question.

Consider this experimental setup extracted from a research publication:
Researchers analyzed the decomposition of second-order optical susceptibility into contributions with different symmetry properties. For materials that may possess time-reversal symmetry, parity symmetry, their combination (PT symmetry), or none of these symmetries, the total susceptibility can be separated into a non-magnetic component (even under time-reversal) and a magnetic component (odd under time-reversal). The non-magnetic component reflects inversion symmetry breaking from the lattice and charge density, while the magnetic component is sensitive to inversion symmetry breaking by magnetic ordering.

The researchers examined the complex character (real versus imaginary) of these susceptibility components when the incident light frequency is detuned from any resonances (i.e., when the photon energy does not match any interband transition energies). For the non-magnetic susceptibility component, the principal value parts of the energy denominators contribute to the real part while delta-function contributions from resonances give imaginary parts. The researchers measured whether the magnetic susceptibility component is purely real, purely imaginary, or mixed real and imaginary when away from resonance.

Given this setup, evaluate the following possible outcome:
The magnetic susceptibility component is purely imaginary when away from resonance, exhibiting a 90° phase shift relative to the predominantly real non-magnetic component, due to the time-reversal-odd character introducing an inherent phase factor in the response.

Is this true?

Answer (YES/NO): YES